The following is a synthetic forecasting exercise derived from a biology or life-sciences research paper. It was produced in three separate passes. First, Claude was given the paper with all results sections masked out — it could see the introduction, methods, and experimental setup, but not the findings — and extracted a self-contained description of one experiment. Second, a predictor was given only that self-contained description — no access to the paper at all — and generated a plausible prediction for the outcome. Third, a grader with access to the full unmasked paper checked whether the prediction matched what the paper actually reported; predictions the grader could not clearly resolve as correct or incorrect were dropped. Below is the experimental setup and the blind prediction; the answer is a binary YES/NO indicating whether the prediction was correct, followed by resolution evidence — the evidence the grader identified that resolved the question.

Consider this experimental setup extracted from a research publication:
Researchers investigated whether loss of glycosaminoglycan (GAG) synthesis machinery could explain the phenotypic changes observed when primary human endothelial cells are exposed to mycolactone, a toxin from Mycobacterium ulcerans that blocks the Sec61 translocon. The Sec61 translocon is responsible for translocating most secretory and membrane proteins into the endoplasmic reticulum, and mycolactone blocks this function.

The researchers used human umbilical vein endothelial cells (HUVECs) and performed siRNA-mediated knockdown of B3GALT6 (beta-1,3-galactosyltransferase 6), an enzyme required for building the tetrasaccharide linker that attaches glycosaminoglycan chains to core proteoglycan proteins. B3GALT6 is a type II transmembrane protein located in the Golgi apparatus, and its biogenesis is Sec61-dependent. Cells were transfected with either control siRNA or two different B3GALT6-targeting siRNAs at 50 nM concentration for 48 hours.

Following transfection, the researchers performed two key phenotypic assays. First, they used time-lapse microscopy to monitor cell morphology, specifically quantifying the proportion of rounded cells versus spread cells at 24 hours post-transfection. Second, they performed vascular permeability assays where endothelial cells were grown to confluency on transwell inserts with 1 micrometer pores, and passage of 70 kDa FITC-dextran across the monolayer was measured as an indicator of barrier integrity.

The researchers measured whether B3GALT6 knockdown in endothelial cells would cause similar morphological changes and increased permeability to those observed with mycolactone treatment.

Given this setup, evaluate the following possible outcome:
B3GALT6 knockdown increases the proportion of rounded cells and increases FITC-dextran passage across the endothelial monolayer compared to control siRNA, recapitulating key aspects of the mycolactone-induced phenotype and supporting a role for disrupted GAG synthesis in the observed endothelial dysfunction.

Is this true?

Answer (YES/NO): NO